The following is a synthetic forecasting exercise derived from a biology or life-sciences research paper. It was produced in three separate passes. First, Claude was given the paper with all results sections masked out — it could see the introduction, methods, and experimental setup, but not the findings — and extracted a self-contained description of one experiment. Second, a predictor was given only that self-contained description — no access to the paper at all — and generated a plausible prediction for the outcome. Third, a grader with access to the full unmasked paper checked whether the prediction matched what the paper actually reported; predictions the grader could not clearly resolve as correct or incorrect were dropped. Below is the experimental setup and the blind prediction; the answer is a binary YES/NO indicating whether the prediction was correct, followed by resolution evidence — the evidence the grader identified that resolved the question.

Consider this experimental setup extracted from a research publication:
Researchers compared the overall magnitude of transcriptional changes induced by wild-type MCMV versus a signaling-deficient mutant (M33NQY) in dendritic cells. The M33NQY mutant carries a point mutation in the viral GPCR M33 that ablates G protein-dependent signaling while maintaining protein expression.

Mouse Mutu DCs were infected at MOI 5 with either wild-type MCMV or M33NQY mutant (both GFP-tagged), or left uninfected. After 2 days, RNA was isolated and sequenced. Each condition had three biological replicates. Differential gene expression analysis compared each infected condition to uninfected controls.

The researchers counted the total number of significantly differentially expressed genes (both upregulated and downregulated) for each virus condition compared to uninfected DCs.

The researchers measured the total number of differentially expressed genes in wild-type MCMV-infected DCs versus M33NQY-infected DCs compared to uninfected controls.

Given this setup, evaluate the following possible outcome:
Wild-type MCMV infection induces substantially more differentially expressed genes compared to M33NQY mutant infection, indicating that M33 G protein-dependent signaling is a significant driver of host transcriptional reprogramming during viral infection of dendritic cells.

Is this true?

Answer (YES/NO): NO